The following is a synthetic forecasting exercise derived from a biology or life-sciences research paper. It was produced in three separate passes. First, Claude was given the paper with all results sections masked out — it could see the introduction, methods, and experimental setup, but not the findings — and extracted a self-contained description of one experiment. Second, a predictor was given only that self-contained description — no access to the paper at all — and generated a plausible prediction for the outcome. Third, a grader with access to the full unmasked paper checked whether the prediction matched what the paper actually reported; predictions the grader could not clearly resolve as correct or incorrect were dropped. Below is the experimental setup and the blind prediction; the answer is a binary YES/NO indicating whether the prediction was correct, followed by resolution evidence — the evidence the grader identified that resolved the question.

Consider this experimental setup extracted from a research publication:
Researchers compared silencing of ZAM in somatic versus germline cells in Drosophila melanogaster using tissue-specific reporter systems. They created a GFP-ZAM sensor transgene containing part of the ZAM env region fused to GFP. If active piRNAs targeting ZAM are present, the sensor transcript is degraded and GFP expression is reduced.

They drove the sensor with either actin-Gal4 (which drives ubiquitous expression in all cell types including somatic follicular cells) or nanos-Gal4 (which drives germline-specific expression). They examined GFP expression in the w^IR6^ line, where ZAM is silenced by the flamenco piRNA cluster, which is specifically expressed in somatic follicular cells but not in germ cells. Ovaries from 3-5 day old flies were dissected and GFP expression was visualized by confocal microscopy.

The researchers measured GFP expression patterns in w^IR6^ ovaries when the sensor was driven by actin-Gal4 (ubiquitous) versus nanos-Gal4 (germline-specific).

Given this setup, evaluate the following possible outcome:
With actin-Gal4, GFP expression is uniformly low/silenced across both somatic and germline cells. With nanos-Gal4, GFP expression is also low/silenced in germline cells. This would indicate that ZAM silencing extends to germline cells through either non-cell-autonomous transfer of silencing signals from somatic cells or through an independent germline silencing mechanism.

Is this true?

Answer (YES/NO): NO